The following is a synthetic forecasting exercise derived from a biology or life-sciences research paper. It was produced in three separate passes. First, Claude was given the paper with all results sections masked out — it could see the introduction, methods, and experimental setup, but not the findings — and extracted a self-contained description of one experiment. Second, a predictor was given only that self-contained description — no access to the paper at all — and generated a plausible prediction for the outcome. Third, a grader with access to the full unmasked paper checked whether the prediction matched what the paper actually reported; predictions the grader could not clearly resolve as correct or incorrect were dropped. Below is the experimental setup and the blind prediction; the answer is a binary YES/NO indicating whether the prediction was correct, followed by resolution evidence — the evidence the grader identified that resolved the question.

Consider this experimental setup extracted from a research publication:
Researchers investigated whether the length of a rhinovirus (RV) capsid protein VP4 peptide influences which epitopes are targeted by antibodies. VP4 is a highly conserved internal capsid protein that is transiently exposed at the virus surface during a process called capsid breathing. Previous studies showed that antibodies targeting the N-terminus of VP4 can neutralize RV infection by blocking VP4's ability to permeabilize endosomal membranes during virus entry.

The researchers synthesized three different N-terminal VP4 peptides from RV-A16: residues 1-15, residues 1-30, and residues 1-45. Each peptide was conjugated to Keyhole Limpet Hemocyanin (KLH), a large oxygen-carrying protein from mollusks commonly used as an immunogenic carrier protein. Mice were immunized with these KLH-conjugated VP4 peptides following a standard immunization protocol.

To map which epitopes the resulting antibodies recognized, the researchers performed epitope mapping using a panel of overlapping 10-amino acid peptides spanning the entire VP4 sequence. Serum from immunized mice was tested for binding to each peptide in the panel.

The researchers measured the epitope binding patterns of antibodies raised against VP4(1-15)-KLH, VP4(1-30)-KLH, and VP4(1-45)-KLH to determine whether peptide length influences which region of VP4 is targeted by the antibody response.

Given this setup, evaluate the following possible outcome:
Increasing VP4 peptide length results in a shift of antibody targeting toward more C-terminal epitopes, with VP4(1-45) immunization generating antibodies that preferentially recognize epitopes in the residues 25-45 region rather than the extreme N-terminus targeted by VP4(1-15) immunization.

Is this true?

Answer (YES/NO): NO